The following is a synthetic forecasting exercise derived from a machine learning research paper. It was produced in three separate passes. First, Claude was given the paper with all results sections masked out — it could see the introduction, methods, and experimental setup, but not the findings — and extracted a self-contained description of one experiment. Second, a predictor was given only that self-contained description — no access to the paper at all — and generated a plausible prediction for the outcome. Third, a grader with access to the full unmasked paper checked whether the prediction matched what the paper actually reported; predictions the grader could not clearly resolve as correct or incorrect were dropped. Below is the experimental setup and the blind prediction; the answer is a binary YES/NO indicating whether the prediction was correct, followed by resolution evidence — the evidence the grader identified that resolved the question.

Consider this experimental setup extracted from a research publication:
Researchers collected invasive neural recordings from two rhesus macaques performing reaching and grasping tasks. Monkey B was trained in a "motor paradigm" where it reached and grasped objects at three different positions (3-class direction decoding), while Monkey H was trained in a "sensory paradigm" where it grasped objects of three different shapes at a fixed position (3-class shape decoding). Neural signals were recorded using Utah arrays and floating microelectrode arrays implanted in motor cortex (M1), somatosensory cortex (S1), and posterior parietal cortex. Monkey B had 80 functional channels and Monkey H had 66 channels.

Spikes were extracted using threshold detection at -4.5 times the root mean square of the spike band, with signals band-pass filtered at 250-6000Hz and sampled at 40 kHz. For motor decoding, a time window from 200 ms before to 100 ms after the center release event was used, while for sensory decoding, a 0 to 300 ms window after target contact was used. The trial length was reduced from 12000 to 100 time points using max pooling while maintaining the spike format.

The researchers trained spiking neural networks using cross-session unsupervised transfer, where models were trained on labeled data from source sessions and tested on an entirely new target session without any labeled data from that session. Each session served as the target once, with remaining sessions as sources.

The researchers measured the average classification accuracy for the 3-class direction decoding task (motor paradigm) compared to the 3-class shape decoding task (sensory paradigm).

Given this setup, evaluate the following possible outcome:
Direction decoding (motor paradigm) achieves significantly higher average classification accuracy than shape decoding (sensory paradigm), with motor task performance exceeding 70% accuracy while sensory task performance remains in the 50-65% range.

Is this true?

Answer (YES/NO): NO